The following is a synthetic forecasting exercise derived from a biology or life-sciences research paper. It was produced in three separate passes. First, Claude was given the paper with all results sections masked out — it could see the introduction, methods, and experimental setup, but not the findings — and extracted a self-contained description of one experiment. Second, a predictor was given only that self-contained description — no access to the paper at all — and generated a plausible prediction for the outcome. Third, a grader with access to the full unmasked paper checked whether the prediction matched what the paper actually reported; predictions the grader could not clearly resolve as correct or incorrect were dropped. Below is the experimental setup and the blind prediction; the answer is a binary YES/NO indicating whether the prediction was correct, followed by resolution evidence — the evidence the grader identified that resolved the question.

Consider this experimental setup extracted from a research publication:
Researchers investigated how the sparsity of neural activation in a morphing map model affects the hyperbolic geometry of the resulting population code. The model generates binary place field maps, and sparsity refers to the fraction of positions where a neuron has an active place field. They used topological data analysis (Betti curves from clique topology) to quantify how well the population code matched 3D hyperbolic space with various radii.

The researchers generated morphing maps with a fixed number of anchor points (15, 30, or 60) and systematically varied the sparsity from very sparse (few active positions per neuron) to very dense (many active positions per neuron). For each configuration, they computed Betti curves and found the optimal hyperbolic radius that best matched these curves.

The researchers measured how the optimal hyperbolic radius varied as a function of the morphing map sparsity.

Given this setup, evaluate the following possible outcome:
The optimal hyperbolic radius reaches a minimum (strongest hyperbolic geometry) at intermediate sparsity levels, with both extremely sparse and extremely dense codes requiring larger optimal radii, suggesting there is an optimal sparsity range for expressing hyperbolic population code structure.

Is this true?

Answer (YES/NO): NO